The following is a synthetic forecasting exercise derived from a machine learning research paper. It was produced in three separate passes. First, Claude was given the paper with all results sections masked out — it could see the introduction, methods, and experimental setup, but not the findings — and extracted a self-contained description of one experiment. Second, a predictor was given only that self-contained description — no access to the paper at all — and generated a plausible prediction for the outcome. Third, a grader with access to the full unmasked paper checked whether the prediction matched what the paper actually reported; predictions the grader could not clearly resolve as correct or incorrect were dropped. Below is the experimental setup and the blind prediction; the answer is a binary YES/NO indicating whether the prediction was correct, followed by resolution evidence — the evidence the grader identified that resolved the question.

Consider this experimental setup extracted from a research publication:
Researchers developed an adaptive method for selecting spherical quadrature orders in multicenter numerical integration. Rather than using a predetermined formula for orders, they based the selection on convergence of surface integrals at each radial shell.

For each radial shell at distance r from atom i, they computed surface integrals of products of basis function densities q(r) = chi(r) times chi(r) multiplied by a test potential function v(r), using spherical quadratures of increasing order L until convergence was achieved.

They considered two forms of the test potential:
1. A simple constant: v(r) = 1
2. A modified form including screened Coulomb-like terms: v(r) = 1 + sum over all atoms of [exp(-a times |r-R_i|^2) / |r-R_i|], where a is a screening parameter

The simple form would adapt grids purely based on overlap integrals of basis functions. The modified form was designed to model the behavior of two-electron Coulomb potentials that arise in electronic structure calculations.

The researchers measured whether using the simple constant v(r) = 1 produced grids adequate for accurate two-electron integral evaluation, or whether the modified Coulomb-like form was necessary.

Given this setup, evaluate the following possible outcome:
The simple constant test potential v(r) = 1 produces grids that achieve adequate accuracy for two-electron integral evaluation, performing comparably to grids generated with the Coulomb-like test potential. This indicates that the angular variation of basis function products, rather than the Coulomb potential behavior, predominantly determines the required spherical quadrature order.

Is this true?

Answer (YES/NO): NO